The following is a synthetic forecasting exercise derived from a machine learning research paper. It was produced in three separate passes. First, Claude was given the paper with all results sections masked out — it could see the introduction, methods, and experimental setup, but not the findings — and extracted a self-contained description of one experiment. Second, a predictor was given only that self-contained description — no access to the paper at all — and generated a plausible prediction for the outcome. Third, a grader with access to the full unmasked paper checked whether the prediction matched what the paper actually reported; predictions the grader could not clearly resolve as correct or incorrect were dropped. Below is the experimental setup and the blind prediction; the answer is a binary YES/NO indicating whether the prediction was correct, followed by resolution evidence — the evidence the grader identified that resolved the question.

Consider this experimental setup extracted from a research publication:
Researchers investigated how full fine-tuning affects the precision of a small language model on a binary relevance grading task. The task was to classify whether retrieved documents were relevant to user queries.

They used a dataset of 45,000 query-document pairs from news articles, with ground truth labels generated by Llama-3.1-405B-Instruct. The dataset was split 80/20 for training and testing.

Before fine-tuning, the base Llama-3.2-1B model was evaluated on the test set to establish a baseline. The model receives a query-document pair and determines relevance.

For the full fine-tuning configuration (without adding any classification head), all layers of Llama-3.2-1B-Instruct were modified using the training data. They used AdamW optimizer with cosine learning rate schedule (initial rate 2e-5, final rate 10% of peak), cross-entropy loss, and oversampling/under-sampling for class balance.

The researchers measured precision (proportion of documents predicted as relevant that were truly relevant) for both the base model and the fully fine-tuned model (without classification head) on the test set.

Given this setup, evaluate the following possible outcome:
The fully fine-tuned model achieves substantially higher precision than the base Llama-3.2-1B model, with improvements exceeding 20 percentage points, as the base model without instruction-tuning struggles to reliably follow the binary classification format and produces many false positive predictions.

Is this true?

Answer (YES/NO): NO